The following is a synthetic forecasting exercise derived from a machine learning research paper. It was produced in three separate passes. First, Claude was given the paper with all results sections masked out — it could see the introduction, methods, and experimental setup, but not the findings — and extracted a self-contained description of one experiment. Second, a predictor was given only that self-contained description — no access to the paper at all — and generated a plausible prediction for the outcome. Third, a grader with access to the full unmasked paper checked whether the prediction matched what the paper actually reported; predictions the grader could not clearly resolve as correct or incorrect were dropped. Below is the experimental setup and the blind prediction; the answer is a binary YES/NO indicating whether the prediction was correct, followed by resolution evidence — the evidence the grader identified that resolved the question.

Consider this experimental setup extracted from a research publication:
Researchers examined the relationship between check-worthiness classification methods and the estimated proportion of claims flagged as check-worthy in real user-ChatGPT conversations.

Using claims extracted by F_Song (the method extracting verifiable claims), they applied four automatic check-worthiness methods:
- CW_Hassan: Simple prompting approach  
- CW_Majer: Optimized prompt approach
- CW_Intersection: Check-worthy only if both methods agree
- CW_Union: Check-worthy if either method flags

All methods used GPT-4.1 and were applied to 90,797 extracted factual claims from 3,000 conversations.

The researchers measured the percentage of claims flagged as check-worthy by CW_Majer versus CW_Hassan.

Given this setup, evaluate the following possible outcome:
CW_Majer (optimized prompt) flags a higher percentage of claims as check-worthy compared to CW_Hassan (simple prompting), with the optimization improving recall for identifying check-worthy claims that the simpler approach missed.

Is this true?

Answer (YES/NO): NO